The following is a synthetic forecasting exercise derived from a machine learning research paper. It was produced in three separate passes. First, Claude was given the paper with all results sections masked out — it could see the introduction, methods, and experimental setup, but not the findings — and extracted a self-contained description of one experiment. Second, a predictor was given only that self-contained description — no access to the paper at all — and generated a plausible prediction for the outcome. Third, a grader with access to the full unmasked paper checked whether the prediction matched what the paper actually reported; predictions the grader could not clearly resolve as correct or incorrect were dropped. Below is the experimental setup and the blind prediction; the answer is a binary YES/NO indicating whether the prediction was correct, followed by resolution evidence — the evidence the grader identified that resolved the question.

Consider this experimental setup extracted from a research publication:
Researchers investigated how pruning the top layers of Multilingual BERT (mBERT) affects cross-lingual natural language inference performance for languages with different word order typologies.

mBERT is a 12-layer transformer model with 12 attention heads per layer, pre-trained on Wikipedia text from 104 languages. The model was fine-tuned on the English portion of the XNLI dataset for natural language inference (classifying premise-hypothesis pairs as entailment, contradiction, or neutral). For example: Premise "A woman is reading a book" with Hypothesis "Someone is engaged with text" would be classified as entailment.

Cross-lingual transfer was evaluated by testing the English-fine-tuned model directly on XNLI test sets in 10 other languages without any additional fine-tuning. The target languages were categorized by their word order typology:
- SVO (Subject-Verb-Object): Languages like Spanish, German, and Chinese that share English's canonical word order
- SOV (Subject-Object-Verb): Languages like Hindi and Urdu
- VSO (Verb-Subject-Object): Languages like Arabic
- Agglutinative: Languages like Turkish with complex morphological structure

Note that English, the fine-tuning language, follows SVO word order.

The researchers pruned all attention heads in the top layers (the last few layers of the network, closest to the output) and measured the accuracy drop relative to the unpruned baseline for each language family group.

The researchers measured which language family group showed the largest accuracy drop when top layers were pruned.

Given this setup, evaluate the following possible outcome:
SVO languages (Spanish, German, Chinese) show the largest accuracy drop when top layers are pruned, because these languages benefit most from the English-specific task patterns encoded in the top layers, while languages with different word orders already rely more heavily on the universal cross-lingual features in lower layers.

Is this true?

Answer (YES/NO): YES